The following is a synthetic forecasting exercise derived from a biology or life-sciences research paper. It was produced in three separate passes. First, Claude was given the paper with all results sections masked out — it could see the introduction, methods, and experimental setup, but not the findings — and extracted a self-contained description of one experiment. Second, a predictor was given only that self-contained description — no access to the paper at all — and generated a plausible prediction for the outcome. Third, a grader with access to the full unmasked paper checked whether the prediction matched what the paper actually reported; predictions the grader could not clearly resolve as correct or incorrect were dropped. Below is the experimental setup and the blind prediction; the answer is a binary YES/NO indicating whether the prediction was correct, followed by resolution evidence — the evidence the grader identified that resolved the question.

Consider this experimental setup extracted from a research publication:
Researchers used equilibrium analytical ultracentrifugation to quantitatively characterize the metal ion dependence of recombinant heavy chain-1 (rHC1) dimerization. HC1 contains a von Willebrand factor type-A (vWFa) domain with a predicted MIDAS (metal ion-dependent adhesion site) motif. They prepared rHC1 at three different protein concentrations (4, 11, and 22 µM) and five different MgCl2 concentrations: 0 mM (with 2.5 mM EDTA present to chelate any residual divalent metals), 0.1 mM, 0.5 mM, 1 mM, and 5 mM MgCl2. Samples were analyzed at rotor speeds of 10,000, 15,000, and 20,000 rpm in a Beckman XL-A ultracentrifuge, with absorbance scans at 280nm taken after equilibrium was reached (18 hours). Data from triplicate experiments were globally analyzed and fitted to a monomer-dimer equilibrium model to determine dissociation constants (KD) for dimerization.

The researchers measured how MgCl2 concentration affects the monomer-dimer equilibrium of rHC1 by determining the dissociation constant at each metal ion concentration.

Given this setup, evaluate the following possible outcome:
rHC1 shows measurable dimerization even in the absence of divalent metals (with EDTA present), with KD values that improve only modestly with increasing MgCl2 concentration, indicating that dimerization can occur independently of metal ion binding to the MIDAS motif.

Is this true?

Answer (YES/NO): NO